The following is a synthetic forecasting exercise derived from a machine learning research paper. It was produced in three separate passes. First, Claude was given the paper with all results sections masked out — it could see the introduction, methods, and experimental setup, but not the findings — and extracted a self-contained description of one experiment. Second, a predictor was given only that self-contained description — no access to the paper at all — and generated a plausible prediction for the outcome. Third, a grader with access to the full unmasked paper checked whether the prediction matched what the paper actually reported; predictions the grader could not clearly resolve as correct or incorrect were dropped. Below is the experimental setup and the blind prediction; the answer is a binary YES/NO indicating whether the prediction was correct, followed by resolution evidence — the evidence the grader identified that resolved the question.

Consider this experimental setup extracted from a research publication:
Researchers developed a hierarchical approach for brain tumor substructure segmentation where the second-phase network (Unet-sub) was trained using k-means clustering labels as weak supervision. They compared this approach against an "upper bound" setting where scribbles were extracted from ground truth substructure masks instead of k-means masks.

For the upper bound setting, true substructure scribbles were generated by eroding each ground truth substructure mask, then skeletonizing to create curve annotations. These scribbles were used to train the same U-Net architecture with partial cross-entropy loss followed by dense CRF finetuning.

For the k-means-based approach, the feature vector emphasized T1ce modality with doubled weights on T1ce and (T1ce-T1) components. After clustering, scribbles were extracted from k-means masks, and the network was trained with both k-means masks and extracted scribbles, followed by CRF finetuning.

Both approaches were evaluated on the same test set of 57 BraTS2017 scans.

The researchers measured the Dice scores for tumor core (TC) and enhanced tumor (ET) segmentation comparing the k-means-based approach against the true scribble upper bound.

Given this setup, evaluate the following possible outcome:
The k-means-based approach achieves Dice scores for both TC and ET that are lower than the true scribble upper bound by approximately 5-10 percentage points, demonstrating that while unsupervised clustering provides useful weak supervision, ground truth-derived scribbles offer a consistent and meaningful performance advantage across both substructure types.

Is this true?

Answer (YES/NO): NO